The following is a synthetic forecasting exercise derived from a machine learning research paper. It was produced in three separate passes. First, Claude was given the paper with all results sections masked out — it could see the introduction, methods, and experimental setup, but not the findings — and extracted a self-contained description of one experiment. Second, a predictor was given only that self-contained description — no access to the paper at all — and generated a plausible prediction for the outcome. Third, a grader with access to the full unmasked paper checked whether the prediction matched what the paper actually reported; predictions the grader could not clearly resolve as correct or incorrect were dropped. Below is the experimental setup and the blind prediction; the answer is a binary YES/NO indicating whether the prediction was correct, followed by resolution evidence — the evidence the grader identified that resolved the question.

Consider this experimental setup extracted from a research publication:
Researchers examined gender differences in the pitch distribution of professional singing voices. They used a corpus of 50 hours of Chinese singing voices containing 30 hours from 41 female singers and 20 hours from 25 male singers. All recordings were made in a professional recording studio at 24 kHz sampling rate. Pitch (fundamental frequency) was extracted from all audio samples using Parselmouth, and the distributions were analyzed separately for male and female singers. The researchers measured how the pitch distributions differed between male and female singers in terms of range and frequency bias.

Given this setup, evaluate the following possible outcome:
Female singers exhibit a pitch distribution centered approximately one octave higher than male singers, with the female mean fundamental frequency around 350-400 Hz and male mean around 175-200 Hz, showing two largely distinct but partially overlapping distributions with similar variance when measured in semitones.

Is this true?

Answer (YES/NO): NO